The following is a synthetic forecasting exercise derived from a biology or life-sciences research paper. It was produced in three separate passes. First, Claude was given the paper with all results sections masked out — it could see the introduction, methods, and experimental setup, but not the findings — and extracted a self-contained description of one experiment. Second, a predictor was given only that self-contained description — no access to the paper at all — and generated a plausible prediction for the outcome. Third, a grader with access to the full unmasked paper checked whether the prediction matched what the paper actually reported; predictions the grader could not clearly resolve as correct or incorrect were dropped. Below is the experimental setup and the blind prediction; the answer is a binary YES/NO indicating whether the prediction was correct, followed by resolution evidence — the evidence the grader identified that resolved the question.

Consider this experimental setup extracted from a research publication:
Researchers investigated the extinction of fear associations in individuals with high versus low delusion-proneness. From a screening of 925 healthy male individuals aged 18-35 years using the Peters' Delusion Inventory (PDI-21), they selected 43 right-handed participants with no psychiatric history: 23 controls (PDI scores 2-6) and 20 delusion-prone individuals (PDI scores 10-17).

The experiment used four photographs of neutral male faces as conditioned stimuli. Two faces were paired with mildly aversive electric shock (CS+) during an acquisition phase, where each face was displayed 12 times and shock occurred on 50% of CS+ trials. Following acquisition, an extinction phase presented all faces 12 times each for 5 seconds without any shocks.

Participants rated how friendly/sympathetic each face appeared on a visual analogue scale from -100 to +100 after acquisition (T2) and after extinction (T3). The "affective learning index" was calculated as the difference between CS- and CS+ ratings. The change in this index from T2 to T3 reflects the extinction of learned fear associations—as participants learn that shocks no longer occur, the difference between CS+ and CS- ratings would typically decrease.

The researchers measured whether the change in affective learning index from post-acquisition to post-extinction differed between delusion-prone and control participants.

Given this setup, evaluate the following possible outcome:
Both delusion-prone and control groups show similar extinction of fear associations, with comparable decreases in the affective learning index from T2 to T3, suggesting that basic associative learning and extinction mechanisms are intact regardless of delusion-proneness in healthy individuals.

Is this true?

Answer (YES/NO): NO